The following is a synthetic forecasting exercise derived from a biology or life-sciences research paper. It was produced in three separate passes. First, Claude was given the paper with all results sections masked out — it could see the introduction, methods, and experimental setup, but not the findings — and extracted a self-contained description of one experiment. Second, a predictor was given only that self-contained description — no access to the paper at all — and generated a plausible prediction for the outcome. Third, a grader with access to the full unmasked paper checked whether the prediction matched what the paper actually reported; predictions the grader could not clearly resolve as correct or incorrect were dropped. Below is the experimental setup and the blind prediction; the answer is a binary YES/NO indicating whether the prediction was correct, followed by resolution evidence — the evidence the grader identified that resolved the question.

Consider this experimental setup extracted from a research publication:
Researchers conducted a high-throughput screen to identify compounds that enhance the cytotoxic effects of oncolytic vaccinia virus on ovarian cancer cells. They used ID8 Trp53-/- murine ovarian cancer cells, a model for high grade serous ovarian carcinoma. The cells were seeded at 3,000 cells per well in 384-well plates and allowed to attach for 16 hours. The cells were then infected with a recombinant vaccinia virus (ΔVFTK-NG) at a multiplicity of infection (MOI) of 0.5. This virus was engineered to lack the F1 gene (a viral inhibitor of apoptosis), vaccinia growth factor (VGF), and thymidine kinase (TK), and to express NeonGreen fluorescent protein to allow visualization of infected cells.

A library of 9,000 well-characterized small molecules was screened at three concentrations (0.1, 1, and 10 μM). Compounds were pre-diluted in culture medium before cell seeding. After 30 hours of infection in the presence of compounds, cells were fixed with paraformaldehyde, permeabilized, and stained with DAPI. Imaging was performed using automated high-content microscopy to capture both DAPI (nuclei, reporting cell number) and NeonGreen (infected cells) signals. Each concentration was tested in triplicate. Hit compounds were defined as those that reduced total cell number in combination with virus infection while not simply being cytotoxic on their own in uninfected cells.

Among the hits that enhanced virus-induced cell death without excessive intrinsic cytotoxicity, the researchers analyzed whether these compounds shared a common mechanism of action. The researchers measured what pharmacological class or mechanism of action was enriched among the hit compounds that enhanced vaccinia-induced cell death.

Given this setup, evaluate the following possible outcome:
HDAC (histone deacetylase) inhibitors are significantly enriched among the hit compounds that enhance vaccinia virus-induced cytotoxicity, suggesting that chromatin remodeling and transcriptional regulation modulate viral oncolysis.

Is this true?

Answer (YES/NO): NO